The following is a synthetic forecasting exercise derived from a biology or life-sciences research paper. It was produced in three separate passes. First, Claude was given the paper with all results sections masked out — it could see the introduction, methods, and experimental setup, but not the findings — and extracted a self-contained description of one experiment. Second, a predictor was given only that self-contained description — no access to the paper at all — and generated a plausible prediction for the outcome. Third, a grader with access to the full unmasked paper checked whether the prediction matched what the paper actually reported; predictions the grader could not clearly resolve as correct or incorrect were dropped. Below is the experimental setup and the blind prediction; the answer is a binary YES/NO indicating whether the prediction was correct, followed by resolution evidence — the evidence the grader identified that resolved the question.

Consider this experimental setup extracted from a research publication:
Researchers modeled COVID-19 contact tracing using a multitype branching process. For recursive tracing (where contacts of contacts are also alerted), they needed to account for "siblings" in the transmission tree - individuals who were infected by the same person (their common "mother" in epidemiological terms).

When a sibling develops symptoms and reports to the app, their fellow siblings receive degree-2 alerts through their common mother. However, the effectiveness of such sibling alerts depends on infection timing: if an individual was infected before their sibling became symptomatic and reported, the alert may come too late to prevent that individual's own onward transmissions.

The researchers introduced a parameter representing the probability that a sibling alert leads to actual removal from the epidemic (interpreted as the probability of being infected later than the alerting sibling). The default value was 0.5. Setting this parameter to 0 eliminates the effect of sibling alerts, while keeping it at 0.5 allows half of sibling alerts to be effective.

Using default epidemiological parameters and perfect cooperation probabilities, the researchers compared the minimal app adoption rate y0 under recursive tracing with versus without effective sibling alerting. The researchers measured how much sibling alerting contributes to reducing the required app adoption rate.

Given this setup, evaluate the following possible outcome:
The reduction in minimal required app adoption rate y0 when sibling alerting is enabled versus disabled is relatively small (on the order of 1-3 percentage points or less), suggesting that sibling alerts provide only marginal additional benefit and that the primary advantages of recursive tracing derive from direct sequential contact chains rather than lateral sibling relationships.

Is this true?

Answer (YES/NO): YES